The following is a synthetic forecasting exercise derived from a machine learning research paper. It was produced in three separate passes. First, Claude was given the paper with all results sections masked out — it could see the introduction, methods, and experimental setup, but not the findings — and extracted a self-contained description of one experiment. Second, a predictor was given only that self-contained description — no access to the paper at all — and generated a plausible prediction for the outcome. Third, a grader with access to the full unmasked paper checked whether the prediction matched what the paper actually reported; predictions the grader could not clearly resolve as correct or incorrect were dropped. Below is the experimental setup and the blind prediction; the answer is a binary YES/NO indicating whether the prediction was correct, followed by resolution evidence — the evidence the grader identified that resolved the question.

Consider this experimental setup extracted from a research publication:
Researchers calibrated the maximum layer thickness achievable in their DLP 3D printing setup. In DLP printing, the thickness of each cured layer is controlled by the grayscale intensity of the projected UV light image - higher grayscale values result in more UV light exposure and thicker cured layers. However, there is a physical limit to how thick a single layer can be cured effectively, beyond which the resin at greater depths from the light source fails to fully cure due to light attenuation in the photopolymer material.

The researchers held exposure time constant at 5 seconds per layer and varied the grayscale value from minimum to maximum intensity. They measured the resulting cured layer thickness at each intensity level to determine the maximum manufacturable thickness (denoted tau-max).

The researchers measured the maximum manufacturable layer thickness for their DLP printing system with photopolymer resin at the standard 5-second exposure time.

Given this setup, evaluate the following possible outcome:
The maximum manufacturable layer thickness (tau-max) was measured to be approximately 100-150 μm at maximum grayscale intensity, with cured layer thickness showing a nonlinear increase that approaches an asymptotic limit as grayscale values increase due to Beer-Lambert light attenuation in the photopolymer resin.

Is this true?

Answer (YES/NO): NO